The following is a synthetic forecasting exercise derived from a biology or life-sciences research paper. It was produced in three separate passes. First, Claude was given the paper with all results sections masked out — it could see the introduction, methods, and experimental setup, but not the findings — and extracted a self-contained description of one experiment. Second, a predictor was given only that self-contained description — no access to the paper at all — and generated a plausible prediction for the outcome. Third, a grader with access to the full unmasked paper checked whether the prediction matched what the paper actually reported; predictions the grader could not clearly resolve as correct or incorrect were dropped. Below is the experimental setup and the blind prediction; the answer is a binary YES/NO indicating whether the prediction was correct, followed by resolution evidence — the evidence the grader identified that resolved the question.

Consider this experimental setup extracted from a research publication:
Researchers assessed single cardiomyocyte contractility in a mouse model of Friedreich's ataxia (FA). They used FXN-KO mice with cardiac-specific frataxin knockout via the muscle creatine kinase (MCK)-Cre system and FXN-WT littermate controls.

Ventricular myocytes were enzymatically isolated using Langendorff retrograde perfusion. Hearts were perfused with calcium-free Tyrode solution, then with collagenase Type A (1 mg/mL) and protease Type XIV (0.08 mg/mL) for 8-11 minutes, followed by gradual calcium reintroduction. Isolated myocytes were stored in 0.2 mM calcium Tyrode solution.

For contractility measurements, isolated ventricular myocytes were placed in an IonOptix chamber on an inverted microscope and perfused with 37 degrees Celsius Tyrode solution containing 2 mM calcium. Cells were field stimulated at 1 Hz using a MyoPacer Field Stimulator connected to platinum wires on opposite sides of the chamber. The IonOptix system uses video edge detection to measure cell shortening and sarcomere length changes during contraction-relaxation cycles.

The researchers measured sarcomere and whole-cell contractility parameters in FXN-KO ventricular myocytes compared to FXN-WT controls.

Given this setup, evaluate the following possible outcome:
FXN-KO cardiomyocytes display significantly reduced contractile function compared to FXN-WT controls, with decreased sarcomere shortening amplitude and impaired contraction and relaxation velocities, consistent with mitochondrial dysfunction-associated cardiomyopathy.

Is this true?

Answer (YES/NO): YES